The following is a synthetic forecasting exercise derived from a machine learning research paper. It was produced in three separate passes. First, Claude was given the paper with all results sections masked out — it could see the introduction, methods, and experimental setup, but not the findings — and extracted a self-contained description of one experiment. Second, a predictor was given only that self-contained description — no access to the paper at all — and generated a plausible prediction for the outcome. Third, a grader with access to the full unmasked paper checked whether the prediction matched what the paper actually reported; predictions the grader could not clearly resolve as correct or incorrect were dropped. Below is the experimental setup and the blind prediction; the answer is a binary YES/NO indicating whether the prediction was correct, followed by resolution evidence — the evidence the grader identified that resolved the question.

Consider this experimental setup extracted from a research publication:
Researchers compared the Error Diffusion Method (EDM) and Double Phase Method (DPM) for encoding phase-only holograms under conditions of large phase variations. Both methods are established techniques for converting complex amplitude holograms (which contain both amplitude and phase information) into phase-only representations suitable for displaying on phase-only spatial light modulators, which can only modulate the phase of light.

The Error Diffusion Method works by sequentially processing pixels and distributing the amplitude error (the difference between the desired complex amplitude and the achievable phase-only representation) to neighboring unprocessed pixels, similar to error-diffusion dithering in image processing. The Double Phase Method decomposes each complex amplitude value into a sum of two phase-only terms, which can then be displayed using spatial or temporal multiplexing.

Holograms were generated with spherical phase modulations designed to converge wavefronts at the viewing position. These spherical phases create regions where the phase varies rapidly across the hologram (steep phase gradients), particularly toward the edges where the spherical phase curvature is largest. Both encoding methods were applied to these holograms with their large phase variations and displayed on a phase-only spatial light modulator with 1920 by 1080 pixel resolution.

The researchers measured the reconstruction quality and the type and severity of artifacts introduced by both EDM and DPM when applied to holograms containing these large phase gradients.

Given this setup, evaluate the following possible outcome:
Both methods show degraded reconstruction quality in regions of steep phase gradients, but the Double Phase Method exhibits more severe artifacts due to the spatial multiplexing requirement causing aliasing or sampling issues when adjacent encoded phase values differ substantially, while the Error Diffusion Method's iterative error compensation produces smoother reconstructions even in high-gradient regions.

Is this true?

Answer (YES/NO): NO